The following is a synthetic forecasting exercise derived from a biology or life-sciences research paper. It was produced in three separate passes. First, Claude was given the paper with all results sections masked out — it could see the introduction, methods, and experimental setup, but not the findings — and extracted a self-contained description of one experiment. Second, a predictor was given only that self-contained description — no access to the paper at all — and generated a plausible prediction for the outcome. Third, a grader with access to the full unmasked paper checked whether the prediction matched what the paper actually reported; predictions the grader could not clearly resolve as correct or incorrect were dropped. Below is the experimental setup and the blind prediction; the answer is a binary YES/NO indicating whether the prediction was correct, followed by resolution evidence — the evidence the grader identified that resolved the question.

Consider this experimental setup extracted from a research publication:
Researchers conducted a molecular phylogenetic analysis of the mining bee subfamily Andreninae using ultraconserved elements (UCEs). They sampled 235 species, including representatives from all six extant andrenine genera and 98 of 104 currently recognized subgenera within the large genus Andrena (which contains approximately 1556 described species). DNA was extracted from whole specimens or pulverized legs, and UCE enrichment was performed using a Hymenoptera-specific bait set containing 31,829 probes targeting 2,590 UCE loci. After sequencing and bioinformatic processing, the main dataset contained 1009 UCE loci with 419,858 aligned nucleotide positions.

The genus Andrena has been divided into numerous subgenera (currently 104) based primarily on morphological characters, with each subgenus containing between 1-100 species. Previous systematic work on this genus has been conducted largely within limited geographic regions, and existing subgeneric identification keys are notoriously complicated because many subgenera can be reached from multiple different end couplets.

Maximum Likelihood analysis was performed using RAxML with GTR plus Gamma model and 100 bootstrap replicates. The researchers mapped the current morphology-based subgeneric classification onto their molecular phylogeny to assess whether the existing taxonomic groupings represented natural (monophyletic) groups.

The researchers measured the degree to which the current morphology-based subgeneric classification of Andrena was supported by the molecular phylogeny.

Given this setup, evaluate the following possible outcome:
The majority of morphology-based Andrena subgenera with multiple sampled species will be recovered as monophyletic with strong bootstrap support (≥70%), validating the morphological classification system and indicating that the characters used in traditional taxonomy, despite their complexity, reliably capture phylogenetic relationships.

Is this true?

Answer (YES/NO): NO